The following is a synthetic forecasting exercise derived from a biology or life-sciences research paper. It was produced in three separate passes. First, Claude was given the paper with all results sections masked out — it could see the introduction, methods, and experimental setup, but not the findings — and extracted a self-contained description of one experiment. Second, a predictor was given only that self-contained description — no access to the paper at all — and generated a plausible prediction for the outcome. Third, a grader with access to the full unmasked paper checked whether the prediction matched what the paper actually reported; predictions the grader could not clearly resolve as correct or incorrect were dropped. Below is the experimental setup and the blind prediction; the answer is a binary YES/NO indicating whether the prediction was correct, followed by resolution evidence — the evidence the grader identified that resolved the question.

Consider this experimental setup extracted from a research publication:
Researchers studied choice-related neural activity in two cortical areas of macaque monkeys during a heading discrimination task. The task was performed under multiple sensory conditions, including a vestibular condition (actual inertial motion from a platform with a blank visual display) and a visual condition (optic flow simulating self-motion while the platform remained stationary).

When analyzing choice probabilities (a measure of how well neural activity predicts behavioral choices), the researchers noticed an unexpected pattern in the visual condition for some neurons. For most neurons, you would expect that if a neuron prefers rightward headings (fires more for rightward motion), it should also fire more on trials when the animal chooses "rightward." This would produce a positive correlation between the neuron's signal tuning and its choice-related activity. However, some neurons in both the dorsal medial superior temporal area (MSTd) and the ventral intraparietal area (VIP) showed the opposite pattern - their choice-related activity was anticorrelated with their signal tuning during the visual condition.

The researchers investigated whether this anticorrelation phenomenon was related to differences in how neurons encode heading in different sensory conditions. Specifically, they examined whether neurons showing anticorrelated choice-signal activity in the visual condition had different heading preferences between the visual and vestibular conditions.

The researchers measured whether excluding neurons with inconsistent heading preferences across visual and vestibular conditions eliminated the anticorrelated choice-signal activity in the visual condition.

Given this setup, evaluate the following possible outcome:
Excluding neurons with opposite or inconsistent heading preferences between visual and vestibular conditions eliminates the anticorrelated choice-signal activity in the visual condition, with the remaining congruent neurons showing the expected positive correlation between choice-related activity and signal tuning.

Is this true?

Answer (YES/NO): YES